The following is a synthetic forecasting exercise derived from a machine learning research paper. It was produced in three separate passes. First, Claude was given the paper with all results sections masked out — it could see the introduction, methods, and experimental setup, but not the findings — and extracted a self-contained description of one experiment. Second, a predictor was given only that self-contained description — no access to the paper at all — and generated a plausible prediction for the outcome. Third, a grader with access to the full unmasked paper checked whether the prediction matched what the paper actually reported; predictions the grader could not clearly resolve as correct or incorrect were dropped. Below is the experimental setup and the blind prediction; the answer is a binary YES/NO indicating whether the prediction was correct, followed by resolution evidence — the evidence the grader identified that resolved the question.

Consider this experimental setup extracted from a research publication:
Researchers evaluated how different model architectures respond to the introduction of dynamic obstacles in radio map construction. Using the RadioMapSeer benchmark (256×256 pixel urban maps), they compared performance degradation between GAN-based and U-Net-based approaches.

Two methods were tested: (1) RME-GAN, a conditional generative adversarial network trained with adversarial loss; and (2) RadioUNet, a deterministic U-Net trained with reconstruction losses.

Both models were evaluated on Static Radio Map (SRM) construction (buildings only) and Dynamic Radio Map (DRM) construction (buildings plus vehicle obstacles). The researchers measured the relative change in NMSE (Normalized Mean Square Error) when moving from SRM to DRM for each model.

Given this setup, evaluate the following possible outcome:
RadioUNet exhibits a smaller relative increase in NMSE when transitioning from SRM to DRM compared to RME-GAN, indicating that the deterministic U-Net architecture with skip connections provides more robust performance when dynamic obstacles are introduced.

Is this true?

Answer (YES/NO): NO